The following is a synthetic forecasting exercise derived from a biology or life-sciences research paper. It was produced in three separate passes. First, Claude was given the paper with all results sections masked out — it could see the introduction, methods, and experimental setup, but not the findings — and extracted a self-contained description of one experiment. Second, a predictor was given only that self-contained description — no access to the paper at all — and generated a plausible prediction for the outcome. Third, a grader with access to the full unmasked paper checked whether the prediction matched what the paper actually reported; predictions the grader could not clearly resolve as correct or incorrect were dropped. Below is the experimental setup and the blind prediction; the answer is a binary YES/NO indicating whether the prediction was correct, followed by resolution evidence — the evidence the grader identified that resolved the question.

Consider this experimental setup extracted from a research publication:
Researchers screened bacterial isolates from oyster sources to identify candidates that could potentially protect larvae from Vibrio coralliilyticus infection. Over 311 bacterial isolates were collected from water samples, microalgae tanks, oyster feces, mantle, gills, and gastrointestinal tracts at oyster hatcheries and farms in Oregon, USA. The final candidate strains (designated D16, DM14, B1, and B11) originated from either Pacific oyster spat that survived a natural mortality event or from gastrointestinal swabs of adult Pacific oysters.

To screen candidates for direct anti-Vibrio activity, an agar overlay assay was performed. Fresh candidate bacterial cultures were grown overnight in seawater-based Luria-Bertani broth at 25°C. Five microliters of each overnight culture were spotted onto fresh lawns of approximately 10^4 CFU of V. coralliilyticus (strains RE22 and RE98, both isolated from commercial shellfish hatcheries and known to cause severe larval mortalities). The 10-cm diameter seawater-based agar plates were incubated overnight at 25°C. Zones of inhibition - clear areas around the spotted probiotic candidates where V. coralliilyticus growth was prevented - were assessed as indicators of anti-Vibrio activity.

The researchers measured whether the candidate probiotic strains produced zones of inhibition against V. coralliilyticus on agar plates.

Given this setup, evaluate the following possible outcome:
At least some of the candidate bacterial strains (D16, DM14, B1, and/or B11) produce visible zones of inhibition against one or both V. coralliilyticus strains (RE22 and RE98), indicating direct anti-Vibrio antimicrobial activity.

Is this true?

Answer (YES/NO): YES